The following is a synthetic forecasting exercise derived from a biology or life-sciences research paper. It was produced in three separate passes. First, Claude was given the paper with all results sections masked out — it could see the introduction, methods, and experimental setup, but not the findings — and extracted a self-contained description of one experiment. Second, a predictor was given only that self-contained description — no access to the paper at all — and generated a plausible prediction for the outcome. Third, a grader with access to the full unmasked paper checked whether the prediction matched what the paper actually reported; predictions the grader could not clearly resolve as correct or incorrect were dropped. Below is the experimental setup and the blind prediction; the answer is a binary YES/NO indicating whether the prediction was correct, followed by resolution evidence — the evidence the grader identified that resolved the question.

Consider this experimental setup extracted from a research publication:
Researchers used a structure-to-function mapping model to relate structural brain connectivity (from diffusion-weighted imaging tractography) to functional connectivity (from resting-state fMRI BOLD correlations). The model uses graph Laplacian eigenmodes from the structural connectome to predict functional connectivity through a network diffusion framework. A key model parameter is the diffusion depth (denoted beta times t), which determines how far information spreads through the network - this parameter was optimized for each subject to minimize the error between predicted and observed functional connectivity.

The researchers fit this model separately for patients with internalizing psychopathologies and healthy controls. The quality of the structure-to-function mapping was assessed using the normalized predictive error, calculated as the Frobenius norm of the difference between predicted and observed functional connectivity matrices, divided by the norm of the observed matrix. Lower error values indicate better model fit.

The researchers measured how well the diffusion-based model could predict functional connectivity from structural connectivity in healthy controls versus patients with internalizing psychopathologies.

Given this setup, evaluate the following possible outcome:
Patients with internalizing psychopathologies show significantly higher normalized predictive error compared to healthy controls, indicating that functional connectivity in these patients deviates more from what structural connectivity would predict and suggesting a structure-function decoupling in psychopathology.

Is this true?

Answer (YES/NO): NO